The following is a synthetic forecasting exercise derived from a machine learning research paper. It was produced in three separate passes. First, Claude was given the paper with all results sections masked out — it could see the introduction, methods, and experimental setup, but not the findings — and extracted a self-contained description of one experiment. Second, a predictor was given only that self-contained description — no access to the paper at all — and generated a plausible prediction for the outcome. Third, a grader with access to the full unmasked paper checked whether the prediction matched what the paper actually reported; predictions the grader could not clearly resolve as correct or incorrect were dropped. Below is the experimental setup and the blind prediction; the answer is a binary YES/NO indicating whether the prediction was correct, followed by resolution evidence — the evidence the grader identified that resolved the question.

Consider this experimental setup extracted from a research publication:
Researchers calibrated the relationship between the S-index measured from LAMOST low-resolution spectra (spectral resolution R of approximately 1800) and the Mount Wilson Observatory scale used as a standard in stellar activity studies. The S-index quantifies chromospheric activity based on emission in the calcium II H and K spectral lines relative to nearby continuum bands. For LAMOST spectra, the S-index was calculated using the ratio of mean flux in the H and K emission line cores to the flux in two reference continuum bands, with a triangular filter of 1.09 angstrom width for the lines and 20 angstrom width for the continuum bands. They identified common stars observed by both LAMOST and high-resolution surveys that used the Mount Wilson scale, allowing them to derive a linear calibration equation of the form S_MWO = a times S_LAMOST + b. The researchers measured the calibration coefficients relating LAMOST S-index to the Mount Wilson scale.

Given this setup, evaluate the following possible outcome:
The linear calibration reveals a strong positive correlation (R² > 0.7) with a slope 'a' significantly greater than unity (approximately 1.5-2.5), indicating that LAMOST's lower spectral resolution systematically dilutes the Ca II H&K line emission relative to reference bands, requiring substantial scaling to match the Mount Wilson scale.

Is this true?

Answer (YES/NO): NO